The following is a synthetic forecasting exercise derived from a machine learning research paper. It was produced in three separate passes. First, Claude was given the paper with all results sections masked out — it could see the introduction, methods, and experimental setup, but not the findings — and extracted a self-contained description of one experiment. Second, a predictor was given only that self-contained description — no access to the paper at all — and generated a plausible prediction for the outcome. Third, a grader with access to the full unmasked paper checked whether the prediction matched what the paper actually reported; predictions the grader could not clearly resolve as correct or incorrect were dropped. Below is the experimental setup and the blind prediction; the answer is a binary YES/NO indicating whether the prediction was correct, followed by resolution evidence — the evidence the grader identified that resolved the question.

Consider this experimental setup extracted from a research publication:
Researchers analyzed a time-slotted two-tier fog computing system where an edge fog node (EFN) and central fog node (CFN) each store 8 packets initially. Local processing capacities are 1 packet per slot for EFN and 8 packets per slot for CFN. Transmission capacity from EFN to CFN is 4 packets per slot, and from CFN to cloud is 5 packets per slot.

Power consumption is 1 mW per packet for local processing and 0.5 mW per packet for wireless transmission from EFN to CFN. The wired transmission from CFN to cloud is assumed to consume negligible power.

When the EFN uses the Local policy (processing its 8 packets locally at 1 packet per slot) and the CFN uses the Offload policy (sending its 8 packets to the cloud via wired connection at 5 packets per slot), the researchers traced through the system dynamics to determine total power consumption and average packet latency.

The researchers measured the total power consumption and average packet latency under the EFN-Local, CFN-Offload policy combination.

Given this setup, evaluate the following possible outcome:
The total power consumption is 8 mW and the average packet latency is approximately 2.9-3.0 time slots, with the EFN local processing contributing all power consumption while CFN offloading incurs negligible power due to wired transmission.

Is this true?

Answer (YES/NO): YES